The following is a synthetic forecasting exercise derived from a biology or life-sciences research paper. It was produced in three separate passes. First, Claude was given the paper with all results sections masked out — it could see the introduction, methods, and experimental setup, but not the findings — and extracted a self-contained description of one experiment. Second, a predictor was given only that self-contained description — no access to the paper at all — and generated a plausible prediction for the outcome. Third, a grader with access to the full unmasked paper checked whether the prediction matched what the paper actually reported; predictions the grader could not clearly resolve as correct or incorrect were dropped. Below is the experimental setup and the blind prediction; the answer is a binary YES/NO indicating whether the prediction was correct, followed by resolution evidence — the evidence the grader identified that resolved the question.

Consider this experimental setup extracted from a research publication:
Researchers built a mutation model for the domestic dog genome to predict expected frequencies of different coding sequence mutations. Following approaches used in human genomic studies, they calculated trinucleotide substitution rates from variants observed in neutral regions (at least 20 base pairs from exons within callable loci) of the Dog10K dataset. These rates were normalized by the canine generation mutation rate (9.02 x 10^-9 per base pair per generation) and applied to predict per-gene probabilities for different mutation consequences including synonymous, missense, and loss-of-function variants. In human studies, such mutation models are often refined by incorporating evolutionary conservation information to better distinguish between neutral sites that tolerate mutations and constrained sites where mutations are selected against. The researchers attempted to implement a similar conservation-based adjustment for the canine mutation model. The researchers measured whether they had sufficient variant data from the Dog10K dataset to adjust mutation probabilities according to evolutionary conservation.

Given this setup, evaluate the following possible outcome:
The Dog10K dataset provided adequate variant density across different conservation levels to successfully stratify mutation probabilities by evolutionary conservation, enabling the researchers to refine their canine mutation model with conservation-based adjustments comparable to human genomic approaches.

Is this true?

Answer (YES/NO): NO